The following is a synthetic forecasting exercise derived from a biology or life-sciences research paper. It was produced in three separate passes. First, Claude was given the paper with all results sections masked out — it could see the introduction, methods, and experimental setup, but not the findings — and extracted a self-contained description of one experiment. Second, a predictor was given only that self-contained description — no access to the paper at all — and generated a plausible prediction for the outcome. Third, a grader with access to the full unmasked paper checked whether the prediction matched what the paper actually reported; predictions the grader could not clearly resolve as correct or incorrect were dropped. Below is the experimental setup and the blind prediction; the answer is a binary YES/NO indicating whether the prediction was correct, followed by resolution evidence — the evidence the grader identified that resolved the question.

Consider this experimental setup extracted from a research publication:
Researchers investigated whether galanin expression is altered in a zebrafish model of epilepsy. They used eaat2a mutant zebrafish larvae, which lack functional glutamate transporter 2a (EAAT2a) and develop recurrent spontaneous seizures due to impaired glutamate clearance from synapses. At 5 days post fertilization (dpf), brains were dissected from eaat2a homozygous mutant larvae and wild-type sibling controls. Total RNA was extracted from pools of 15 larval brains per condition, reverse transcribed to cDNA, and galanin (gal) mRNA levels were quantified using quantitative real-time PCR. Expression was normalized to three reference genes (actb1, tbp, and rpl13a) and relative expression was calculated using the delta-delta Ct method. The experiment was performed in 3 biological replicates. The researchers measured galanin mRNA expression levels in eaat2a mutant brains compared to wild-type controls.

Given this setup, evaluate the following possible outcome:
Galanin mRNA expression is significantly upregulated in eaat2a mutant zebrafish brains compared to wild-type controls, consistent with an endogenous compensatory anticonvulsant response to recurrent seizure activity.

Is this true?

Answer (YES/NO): YES